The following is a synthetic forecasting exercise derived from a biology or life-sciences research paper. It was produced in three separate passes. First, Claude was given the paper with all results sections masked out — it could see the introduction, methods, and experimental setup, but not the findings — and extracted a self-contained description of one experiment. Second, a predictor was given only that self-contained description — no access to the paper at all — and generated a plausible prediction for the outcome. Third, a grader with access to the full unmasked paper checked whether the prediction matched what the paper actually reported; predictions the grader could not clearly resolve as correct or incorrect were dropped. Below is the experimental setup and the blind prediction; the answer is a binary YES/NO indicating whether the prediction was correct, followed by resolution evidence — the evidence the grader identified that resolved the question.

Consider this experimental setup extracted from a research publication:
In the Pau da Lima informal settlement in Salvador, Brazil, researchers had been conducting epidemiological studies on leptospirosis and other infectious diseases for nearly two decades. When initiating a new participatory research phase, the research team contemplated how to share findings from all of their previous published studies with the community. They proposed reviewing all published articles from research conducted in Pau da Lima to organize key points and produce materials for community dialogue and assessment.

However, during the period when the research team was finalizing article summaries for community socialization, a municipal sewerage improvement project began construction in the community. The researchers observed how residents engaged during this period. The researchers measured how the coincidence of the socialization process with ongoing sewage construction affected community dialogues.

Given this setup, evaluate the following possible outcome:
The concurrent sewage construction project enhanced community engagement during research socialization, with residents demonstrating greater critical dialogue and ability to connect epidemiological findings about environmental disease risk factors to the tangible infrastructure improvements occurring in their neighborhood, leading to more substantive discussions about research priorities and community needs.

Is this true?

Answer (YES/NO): NO